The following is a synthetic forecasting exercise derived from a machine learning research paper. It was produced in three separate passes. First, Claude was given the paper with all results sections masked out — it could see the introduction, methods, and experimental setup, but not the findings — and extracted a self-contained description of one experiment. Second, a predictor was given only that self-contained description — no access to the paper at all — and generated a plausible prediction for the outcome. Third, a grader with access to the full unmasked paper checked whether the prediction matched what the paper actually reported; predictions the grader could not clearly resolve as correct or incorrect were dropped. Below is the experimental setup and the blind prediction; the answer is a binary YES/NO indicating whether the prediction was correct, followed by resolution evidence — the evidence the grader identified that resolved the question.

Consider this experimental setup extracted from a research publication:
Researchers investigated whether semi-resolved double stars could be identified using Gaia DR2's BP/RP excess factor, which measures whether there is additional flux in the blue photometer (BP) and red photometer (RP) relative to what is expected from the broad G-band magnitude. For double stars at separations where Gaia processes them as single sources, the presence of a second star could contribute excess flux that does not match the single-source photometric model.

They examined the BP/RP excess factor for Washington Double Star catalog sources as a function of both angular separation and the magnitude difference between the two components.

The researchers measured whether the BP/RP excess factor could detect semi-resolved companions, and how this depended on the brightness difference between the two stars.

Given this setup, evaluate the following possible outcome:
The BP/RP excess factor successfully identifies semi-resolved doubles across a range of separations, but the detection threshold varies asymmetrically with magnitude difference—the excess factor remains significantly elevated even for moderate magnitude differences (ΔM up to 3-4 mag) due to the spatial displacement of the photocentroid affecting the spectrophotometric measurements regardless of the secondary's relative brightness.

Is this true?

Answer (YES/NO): NO